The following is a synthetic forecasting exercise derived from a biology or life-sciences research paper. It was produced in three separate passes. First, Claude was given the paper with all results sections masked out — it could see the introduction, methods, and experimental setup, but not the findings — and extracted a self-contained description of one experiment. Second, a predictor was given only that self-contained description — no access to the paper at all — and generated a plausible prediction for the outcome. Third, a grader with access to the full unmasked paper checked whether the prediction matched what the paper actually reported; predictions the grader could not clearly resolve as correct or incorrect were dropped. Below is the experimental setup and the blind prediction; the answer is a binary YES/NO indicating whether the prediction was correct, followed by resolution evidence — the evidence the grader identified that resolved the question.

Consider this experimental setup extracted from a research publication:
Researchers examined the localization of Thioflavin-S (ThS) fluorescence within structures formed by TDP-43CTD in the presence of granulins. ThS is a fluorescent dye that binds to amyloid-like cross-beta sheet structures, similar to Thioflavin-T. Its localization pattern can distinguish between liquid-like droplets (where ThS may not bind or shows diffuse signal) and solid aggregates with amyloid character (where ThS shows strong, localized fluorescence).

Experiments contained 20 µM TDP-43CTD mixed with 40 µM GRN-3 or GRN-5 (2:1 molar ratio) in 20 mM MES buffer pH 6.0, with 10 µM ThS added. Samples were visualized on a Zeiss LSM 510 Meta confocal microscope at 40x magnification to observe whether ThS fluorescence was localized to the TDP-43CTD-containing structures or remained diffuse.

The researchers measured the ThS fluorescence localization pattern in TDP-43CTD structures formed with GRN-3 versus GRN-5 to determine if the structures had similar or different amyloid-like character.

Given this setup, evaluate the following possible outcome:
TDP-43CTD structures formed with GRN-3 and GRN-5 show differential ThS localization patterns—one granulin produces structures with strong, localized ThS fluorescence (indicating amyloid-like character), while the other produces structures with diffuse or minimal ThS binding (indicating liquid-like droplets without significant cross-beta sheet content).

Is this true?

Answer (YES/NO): NO